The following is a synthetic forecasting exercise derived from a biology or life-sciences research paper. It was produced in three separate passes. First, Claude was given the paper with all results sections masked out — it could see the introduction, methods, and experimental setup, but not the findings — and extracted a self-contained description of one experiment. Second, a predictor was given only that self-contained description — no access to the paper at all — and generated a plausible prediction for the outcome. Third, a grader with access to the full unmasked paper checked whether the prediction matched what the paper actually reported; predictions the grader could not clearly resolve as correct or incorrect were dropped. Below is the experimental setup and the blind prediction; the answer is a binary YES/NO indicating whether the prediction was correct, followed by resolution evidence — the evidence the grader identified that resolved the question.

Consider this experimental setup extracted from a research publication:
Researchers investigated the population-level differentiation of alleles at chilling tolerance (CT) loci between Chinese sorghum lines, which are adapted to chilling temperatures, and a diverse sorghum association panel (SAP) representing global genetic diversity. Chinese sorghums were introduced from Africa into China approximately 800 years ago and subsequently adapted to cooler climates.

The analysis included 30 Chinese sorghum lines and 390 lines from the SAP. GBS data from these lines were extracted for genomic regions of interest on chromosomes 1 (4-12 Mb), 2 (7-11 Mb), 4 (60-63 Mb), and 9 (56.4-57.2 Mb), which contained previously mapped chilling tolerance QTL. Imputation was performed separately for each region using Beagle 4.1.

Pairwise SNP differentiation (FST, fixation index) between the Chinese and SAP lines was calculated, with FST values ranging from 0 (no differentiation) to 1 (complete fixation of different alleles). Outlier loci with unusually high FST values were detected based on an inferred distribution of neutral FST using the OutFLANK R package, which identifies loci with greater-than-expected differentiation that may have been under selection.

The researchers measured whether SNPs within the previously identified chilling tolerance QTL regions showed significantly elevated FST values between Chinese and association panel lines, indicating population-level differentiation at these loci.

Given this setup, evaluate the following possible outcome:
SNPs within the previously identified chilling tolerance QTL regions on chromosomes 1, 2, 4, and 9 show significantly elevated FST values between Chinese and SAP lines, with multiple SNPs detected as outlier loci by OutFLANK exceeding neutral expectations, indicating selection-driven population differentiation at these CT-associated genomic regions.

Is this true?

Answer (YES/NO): YES